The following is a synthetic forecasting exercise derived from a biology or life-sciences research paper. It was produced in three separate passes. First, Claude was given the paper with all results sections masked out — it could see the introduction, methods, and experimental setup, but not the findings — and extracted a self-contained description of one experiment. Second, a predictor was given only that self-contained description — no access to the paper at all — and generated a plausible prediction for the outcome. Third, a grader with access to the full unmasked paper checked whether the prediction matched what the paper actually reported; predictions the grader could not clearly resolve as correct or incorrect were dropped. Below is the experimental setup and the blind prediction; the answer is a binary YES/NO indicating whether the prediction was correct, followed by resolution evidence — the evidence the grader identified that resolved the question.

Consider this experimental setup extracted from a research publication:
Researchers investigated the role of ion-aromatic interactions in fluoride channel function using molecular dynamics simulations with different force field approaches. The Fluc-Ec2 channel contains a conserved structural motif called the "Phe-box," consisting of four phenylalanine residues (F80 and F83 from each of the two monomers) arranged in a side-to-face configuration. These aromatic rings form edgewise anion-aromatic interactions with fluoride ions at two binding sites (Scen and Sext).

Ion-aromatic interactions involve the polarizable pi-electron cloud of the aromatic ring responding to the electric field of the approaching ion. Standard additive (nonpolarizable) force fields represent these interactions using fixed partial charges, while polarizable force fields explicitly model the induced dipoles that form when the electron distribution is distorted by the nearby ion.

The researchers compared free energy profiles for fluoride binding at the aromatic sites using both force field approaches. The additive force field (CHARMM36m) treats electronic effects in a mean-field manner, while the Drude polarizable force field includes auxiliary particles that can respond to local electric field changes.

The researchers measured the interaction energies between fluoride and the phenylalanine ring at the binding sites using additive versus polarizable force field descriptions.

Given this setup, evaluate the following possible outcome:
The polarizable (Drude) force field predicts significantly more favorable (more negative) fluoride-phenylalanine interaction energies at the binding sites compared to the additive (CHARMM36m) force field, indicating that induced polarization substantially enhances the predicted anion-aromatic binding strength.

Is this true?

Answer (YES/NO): NO